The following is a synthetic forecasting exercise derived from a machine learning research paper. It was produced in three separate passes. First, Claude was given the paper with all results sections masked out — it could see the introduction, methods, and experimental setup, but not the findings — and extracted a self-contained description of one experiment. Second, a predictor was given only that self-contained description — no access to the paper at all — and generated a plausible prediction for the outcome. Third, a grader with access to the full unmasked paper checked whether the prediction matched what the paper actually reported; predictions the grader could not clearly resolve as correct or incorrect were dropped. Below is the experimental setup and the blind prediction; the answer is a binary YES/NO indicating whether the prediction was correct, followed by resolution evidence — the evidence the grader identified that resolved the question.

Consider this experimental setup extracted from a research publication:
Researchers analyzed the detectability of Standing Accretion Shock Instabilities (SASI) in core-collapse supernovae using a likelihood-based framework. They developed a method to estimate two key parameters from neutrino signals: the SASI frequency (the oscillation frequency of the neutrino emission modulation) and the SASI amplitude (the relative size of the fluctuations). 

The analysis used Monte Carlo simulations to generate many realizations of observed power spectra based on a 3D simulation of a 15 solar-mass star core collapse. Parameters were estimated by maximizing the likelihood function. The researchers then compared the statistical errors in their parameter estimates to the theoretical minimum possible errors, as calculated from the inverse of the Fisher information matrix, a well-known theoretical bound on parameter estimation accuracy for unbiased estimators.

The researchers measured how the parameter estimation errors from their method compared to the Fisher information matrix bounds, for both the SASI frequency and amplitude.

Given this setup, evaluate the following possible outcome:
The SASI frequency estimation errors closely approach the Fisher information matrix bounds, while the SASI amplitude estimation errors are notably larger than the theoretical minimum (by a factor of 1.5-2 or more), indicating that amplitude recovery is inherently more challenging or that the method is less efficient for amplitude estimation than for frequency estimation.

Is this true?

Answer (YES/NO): NO